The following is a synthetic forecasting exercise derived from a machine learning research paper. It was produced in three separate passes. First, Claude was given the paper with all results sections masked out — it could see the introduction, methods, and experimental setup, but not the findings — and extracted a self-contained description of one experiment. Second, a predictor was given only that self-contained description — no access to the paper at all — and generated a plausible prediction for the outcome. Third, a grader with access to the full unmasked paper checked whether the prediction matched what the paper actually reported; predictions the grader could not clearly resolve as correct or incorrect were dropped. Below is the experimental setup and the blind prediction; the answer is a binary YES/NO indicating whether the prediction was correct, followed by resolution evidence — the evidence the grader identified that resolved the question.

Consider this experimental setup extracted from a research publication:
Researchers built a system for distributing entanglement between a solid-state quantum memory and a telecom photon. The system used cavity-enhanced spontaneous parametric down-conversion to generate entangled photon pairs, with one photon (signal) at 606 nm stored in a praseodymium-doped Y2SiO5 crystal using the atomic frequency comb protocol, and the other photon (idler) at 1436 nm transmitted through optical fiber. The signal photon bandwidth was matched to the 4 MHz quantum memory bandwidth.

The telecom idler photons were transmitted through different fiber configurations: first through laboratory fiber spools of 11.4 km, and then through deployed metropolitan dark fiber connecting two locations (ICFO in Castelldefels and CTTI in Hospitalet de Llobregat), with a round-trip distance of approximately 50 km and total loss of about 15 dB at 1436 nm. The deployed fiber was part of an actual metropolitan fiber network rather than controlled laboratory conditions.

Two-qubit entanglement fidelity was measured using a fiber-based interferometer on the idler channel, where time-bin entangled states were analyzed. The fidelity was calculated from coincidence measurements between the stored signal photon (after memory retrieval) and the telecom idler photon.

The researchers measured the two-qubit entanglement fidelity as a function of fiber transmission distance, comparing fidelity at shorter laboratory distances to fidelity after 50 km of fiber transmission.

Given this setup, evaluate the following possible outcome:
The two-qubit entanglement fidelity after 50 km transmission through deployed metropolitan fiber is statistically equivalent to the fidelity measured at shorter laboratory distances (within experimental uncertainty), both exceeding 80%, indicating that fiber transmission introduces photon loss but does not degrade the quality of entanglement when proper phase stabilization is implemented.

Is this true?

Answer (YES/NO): YES